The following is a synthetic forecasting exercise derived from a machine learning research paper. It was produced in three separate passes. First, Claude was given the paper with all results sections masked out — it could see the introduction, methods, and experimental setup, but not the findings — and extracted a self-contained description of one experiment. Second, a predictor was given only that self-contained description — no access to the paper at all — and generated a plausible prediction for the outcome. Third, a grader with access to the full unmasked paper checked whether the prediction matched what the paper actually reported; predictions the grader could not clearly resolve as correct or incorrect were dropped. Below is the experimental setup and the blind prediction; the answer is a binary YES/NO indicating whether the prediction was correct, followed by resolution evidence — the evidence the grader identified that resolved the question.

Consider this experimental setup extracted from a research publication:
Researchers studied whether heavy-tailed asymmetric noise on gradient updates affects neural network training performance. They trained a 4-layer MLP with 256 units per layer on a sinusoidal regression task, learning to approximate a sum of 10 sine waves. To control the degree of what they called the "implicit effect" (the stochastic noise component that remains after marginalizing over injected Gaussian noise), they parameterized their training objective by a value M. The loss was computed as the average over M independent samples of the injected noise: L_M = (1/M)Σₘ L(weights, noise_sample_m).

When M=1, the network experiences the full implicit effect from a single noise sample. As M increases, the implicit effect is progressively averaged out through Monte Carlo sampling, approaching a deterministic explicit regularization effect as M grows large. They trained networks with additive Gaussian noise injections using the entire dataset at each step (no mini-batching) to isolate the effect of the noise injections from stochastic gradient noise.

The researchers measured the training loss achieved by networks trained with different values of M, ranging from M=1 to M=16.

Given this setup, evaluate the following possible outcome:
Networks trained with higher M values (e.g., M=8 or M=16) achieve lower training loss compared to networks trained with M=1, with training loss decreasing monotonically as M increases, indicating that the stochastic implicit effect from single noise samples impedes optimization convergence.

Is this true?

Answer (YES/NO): YES